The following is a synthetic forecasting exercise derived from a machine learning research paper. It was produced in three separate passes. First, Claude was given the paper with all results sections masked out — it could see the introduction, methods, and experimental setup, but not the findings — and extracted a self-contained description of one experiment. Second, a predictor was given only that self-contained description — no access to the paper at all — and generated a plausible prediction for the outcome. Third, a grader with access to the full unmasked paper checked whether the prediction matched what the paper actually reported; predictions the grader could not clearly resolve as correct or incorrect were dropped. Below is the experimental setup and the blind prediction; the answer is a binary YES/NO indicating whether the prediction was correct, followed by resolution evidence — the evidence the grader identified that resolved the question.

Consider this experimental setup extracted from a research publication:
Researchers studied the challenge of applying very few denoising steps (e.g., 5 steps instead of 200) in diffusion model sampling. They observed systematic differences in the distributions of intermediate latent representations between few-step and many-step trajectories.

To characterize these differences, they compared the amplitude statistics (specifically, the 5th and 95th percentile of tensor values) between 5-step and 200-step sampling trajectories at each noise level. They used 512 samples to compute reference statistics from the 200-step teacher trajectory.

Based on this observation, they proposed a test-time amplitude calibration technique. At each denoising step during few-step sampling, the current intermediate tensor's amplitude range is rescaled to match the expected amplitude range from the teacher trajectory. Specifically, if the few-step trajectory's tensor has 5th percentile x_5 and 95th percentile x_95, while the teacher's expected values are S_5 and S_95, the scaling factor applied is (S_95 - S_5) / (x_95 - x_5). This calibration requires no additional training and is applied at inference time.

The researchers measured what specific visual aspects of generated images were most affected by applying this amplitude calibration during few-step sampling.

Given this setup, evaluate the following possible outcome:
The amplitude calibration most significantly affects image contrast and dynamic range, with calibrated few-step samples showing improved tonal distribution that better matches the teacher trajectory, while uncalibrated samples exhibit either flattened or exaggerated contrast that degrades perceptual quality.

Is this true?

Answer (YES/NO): NO